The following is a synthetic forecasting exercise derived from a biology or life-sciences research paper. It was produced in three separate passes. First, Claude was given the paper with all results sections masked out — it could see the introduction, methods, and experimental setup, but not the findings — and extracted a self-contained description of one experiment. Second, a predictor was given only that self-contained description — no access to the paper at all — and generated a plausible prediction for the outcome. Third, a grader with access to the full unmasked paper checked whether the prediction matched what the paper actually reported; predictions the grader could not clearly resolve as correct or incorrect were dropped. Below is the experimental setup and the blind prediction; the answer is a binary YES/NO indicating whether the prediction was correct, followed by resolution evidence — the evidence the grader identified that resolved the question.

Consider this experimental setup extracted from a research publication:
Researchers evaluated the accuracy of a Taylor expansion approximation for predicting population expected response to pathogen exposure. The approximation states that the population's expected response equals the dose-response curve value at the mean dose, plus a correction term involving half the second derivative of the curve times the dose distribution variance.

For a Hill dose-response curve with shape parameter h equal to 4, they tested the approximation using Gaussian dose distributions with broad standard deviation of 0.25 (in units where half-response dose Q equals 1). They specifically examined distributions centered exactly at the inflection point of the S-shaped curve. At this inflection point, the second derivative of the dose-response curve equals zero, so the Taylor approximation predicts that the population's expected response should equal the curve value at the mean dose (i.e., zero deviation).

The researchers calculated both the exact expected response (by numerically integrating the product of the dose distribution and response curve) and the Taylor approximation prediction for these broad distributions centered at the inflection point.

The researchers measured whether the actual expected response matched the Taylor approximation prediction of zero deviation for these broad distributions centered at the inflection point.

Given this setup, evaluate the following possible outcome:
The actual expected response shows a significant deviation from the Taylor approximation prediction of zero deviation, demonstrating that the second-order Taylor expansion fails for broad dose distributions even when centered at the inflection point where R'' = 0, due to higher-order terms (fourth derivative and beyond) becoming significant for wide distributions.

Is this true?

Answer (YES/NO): YES